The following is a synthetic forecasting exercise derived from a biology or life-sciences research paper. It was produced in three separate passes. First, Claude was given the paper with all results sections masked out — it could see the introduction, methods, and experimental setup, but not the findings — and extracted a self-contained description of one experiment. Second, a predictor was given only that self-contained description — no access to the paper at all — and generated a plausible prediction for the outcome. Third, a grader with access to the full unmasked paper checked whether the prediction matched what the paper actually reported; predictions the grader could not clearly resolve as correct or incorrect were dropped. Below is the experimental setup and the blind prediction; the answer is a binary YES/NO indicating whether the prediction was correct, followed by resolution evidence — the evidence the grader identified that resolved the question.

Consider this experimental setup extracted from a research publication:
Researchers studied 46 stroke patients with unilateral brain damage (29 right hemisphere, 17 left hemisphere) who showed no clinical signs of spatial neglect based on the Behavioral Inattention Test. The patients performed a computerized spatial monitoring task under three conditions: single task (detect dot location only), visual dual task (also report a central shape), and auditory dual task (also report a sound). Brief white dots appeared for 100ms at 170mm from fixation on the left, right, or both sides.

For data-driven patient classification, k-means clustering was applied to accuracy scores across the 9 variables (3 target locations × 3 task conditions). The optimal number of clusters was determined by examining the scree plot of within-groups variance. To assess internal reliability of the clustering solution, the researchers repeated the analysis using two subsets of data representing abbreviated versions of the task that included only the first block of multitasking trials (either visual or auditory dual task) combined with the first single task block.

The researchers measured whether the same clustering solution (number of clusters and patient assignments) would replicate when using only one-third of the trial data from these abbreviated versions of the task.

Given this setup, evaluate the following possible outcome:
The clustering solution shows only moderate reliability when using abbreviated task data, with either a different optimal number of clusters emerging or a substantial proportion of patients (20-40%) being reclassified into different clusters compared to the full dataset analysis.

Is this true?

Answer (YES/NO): NO